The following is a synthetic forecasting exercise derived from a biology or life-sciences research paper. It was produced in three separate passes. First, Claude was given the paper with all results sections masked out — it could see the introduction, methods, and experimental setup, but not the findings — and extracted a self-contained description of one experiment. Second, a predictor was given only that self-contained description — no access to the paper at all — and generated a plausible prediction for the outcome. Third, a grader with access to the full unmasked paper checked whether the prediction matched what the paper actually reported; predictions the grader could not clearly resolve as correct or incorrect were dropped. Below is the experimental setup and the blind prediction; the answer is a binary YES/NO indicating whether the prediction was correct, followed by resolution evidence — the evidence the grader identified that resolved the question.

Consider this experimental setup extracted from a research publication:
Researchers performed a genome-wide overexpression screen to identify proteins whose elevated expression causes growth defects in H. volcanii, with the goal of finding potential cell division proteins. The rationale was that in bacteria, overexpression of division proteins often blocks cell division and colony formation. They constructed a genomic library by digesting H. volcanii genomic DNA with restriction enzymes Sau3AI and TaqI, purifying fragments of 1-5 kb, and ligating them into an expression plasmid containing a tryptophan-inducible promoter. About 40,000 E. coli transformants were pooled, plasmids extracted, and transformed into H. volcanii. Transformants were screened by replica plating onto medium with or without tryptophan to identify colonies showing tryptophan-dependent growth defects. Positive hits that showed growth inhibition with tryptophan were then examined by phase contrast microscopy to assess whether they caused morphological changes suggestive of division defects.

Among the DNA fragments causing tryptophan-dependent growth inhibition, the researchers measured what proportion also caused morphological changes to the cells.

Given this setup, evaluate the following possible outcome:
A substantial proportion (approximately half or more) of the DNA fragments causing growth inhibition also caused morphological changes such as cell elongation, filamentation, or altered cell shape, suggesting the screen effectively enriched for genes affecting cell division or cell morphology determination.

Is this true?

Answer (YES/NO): NO